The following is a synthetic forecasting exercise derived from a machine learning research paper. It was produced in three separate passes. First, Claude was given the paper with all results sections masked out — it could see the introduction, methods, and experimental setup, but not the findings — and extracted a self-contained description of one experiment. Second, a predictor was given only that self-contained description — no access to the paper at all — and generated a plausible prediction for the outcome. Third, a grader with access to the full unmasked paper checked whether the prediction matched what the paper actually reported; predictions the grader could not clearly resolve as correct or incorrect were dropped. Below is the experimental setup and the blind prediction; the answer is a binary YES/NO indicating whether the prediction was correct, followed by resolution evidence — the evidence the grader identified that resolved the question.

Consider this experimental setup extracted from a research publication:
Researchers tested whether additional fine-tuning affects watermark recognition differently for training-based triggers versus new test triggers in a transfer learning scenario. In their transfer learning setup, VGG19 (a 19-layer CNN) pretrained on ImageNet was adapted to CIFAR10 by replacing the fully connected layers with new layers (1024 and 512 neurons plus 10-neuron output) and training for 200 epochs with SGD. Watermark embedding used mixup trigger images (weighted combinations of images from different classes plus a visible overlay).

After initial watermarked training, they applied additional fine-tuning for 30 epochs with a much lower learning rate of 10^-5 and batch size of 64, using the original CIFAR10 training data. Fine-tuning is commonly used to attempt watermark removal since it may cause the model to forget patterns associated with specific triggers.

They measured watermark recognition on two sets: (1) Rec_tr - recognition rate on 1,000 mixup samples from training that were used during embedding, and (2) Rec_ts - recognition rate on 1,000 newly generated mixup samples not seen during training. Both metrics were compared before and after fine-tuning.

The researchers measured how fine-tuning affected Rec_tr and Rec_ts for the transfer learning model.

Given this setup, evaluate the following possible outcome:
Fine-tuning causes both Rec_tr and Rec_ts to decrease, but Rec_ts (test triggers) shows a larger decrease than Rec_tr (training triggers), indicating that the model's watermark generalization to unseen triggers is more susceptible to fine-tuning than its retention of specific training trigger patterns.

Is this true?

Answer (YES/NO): NO